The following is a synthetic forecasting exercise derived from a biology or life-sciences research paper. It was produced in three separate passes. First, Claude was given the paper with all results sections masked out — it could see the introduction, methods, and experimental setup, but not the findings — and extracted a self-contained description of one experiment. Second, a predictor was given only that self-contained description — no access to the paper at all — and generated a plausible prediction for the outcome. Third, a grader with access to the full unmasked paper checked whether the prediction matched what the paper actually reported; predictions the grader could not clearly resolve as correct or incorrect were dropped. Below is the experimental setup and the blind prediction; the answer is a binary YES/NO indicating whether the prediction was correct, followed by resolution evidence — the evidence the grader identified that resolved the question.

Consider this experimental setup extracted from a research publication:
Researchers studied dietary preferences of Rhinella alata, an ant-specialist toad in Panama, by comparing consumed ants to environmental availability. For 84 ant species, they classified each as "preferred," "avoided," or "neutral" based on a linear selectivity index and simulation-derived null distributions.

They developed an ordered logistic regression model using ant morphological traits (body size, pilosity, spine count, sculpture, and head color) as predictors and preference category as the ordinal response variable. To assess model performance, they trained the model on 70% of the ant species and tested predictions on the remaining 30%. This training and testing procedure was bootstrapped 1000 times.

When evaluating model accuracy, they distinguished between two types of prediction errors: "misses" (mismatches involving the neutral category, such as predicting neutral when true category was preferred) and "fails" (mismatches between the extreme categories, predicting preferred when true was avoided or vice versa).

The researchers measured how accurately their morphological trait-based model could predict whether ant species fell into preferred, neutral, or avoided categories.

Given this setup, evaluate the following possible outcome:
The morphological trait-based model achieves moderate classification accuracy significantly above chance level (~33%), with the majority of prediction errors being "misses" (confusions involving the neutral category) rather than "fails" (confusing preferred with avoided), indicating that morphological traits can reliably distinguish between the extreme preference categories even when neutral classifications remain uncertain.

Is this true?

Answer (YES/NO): YES